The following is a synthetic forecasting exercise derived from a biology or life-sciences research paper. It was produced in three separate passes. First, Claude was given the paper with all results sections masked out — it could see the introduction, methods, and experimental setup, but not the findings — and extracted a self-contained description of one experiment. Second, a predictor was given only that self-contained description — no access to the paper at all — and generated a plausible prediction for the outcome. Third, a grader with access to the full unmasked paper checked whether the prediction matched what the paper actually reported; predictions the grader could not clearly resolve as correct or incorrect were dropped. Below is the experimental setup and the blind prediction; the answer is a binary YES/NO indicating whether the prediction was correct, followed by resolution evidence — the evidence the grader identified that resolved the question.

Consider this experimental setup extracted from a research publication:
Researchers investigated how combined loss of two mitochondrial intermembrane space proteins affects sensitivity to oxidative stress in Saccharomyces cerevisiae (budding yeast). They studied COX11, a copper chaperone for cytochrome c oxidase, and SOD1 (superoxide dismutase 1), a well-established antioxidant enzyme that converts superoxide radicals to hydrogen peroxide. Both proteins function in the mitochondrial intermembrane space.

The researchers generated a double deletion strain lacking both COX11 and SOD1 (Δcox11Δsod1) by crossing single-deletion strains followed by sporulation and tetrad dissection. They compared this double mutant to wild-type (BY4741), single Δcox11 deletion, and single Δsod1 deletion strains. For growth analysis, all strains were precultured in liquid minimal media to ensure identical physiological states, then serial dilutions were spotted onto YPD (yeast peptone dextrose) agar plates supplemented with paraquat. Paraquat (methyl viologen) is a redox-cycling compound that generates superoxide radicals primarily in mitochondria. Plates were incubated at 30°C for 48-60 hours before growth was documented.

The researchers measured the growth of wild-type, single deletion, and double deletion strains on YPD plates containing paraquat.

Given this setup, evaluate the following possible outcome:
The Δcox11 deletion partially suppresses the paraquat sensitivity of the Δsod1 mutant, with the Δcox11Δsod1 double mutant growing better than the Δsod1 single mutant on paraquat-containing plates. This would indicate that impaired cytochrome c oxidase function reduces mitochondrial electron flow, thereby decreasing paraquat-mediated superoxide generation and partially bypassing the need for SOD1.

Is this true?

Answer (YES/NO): NO